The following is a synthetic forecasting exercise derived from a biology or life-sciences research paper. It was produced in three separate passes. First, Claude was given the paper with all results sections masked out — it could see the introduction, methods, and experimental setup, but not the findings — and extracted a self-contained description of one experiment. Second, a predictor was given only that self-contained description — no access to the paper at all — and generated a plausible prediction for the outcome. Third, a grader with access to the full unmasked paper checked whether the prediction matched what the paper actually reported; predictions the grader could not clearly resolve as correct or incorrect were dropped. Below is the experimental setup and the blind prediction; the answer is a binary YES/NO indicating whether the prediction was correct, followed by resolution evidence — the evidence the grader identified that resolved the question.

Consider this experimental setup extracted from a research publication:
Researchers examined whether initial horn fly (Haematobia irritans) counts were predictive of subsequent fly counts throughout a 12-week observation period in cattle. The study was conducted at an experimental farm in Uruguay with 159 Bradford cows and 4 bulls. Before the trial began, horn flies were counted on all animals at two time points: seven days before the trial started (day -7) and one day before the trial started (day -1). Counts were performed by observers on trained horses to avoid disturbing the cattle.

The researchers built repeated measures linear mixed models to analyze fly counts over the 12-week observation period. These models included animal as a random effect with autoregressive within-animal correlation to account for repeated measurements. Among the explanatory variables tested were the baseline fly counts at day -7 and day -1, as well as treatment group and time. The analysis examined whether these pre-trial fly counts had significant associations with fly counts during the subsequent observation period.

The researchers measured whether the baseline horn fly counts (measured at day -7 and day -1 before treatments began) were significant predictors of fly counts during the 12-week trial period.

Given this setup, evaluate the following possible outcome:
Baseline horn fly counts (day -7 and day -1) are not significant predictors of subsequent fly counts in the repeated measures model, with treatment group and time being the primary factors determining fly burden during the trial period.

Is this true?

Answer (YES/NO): NO